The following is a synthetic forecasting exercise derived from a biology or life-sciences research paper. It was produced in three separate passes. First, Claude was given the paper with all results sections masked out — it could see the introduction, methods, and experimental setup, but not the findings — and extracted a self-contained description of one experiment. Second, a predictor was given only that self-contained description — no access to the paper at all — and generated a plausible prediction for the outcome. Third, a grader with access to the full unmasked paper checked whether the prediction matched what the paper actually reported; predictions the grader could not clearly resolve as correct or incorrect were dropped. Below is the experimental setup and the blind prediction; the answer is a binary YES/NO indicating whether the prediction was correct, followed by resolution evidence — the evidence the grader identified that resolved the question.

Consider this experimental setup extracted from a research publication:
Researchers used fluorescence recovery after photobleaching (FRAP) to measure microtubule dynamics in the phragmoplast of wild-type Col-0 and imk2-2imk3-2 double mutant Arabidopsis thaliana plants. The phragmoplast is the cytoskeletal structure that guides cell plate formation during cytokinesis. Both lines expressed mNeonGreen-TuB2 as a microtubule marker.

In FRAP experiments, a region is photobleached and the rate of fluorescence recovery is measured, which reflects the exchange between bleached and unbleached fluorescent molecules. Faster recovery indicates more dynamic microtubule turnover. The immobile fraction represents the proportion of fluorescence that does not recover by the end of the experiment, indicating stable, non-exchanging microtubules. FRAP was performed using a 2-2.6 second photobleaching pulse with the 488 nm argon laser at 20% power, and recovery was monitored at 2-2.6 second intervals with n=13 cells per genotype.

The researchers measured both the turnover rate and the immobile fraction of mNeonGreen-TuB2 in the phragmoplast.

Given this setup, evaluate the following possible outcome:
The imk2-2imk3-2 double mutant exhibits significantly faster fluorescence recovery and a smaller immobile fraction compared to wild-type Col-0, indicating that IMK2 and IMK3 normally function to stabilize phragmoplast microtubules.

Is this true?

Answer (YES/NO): NO